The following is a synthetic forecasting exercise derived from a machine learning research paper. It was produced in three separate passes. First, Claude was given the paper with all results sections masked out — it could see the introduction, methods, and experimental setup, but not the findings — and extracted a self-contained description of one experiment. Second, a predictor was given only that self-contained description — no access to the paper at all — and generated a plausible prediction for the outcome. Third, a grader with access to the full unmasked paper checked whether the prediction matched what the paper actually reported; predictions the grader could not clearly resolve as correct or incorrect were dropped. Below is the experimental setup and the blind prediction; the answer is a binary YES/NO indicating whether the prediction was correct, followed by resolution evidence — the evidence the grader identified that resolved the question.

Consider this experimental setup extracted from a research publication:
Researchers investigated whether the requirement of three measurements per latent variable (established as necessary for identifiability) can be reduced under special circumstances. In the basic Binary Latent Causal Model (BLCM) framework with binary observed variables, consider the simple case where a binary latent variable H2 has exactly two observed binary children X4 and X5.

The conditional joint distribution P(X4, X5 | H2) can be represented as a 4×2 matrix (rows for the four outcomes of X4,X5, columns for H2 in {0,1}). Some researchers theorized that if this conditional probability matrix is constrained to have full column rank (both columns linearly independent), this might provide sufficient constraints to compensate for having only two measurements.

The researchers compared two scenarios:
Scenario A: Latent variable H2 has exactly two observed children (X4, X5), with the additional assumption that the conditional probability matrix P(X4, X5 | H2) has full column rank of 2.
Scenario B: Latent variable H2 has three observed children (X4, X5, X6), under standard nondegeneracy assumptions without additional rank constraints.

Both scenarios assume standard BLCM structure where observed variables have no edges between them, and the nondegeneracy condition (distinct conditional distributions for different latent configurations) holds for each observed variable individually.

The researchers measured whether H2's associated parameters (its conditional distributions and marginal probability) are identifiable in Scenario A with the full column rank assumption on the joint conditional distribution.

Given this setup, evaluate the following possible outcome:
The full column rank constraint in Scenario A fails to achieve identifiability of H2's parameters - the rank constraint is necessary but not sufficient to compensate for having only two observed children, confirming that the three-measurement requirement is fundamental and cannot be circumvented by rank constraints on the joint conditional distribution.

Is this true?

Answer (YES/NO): YES